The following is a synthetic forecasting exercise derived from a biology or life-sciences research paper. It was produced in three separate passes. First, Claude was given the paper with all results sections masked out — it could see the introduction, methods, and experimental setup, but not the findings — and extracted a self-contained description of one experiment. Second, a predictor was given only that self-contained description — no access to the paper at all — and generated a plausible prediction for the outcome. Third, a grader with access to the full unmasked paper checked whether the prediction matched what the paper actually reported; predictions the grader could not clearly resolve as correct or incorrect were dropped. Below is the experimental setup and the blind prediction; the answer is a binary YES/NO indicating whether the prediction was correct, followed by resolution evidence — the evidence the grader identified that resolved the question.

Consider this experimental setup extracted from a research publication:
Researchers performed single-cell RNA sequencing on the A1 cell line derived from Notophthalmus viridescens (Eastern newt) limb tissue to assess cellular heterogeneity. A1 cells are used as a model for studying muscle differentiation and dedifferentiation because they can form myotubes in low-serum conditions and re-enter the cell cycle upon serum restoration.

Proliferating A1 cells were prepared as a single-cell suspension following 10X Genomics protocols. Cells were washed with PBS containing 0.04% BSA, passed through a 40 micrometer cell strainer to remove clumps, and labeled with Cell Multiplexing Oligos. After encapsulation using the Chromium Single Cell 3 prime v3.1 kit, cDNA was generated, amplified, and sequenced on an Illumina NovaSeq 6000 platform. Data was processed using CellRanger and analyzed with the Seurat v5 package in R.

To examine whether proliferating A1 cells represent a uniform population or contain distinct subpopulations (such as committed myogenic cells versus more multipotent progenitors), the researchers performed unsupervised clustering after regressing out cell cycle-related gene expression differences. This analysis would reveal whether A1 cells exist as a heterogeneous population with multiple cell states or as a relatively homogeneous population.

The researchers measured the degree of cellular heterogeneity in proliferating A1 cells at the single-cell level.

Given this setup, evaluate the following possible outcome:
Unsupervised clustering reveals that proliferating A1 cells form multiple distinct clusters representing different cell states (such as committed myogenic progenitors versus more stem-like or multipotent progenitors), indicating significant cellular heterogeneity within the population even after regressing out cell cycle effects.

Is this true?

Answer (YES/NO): NO